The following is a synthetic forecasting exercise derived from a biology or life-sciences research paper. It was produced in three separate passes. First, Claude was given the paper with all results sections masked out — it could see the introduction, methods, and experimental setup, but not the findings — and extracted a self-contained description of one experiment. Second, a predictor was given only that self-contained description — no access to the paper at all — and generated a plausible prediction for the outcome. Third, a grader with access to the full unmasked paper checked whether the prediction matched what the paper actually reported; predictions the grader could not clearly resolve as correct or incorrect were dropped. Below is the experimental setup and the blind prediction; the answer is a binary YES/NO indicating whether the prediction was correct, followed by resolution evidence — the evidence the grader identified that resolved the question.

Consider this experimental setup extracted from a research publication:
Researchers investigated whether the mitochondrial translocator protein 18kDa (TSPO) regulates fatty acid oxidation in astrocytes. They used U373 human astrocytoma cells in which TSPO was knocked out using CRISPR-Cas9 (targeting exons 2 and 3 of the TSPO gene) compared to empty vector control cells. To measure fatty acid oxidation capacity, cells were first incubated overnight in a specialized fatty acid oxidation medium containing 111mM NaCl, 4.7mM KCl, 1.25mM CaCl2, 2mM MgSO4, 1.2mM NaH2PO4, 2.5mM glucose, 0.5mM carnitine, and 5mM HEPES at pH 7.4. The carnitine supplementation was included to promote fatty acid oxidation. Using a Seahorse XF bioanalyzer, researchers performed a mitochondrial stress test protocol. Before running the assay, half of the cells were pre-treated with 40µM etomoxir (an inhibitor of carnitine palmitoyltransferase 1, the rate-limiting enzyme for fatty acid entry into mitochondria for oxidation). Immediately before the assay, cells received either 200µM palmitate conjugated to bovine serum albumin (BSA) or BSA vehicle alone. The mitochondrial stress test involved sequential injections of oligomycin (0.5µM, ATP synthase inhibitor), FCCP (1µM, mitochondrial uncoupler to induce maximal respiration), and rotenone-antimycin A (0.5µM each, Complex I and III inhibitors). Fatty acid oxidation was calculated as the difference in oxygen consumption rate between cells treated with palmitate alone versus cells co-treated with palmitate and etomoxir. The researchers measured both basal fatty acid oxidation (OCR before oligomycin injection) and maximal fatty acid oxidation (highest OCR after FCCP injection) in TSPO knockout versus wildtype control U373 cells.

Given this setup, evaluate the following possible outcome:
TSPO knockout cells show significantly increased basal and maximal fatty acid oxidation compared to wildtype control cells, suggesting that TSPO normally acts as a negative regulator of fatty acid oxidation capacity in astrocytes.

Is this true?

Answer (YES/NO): NO